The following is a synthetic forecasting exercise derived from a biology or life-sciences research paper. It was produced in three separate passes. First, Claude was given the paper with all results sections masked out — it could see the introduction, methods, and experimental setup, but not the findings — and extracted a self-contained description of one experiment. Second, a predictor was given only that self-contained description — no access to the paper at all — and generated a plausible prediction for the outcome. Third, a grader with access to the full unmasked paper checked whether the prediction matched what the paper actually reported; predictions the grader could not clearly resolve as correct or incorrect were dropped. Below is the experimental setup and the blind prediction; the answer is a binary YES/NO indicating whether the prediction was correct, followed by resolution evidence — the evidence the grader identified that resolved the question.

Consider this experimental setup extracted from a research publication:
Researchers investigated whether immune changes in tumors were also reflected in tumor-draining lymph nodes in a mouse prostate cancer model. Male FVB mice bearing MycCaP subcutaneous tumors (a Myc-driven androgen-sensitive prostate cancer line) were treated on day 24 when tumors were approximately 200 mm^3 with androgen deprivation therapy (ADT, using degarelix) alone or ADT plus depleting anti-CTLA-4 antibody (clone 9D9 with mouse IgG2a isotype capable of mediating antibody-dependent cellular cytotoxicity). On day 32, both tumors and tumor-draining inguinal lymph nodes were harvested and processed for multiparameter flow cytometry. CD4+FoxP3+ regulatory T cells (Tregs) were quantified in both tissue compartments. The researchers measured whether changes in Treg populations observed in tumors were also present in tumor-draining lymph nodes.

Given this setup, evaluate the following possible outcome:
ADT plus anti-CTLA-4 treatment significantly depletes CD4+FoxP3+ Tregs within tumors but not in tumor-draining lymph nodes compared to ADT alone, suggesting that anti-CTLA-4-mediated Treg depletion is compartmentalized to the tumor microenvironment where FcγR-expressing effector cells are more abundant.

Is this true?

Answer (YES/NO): YES